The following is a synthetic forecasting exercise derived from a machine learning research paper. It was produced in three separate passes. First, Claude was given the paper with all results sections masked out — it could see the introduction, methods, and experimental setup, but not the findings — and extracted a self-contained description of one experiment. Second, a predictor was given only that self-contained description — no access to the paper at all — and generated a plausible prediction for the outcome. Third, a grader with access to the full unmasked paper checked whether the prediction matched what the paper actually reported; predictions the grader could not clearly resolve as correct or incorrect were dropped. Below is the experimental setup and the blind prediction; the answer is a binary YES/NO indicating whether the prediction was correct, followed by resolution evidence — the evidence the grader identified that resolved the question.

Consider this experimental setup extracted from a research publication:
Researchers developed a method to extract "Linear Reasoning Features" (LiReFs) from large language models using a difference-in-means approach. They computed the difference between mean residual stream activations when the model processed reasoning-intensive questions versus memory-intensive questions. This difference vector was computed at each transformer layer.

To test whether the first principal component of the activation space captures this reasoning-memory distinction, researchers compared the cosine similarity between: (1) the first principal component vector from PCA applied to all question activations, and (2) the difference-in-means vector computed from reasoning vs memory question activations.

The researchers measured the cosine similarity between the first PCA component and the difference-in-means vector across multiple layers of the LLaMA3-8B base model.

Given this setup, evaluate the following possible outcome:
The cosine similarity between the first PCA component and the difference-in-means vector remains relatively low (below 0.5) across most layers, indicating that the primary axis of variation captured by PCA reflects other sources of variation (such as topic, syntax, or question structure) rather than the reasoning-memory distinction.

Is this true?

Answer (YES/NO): NO